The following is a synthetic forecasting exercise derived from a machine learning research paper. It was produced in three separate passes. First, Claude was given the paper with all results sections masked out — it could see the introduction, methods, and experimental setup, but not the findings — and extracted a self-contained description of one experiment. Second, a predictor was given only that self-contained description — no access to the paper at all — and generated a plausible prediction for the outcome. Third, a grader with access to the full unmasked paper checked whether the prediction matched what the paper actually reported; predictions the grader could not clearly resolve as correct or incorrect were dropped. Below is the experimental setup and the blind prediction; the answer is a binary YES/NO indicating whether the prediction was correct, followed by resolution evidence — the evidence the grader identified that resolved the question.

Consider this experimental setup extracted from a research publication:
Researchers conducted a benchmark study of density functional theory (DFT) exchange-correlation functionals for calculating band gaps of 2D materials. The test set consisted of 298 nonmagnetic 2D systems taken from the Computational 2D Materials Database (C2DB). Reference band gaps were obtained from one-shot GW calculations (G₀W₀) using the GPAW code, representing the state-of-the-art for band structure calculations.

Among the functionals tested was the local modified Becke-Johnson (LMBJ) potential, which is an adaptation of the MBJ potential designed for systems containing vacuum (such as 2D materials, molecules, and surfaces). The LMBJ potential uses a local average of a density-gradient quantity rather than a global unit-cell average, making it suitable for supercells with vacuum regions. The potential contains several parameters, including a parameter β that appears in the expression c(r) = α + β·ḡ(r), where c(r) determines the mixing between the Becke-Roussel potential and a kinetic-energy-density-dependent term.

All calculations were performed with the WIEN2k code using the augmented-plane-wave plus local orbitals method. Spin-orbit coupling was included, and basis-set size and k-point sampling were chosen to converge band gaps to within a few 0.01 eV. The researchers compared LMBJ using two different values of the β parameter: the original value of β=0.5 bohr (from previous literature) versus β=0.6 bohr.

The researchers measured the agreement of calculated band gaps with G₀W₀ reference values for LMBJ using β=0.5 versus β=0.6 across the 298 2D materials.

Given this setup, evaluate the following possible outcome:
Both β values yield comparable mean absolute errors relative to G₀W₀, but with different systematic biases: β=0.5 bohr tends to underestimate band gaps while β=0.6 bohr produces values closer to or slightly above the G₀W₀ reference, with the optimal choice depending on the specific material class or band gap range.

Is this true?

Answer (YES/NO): NO